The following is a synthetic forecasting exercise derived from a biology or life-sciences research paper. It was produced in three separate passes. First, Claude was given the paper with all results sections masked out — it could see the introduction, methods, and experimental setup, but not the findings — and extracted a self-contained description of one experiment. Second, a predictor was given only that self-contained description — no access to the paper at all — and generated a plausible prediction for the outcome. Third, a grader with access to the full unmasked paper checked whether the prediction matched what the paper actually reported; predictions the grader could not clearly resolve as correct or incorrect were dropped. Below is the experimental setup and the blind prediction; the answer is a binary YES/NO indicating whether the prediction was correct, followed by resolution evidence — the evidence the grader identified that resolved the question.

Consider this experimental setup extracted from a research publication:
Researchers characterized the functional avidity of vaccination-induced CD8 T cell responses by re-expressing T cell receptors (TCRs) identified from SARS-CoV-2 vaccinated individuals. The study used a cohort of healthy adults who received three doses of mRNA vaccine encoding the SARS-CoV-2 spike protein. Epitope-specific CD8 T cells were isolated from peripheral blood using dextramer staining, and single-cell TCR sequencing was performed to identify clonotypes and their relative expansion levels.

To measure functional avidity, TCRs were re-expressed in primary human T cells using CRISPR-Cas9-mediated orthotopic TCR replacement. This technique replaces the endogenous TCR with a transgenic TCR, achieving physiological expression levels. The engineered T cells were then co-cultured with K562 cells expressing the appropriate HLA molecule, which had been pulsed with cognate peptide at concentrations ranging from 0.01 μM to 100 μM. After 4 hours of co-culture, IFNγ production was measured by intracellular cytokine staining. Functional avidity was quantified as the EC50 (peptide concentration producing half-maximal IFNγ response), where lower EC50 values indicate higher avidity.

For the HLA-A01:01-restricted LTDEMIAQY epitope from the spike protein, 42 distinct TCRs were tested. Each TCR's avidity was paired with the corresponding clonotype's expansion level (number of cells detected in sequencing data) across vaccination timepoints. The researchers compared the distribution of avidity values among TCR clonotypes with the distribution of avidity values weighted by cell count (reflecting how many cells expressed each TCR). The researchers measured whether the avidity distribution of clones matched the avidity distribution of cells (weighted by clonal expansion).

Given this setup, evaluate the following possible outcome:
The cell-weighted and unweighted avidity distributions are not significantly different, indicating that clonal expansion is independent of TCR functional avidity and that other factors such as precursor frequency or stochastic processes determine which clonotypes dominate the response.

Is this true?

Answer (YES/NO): YES